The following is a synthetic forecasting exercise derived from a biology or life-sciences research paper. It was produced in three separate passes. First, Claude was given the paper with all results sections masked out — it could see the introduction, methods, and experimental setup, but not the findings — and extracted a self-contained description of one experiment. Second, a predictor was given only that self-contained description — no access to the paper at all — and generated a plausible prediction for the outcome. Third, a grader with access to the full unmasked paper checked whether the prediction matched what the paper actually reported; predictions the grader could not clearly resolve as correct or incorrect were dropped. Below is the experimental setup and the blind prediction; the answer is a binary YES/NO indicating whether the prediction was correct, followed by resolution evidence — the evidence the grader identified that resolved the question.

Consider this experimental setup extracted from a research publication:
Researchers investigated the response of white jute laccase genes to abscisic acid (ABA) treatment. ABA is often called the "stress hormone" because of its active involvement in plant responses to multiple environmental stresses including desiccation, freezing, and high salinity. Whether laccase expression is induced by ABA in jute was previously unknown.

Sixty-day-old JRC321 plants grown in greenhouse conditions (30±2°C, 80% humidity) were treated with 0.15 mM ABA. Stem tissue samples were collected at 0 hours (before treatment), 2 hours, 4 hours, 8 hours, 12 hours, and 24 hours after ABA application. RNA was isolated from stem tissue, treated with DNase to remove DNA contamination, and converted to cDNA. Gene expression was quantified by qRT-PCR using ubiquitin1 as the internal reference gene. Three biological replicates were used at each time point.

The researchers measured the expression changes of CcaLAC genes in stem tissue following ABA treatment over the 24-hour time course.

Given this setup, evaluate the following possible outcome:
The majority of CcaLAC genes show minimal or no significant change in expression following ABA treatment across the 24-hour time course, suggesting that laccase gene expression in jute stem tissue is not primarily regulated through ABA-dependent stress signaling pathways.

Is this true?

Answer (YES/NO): NO